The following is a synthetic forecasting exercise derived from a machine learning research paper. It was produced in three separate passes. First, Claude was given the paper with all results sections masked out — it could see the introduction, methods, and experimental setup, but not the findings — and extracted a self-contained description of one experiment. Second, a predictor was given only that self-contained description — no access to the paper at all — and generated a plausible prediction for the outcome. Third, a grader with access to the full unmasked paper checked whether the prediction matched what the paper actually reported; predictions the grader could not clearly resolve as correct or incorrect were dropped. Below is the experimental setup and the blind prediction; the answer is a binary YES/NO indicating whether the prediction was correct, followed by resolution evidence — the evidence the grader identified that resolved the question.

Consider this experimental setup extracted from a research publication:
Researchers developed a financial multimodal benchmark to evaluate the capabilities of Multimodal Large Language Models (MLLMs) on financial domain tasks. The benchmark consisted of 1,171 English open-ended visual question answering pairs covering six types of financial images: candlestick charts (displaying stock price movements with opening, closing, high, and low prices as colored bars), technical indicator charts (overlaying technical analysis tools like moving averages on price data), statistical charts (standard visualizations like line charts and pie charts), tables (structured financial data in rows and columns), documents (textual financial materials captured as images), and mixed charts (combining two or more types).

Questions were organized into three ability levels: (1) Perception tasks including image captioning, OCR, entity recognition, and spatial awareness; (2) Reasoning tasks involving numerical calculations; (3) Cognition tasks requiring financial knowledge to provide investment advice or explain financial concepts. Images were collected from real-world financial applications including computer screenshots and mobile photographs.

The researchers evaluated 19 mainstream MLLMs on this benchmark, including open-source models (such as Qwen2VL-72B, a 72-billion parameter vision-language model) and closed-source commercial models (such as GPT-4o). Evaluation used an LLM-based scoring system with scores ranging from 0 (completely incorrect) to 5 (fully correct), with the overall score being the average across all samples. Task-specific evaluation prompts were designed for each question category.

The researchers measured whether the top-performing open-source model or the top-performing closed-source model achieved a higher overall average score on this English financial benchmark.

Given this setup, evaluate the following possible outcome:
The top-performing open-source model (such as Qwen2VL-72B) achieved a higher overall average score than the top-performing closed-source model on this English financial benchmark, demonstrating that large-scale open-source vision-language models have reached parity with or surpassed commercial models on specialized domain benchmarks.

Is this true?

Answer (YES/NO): YES